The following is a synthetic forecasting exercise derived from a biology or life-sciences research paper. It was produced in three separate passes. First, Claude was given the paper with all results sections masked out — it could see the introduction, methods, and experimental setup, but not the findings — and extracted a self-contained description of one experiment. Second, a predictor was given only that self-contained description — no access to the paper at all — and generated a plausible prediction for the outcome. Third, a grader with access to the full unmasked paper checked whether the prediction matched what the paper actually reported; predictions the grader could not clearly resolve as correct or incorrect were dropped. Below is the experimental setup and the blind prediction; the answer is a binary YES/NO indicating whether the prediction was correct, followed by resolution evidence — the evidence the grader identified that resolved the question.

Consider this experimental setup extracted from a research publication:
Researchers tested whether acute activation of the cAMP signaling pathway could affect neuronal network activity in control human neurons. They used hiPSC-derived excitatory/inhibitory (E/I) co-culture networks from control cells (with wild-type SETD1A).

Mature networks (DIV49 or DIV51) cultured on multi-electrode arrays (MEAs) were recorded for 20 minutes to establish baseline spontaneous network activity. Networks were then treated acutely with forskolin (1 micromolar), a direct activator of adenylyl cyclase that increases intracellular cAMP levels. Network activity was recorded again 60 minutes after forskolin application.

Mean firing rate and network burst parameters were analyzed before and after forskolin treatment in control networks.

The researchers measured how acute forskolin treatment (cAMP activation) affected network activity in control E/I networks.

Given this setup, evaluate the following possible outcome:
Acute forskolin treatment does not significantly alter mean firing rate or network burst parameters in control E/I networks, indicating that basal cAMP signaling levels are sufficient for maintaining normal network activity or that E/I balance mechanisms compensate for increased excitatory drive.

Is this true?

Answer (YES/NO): NO